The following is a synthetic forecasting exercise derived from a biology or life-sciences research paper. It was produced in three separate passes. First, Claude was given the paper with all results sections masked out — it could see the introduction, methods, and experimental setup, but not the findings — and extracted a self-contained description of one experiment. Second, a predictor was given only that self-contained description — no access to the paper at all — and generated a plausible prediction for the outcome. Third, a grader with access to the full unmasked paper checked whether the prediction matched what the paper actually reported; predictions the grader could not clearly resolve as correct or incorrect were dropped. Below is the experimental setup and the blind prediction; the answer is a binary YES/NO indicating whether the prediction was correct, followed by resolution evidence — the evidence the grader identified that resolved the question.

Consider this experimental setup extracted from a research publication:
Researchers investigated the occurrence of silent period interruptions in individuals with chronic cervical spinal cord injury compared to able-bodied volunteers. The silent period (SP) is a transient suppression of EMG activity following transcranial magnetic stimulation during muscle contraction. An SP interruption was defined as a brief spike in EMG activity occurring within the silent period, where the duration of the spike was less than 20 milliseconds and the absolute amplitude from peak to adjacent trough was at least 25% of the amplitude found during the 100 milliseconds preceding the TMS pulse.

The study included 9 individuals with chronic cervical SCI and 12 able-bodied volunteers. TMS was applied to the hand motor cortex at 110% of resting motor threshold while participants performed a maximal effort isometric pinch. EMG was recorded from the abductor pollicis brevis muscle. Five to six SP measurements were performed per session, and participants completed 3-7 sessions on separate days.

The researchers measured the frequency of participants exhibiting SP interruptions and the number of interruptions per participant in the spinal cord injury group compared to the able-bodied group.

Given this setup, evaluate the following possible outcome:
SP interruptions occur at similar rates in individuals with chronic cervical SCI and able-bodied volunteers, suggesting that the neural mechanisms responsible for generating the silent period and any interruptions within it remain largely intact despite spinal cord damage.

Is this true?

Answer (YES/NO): NO